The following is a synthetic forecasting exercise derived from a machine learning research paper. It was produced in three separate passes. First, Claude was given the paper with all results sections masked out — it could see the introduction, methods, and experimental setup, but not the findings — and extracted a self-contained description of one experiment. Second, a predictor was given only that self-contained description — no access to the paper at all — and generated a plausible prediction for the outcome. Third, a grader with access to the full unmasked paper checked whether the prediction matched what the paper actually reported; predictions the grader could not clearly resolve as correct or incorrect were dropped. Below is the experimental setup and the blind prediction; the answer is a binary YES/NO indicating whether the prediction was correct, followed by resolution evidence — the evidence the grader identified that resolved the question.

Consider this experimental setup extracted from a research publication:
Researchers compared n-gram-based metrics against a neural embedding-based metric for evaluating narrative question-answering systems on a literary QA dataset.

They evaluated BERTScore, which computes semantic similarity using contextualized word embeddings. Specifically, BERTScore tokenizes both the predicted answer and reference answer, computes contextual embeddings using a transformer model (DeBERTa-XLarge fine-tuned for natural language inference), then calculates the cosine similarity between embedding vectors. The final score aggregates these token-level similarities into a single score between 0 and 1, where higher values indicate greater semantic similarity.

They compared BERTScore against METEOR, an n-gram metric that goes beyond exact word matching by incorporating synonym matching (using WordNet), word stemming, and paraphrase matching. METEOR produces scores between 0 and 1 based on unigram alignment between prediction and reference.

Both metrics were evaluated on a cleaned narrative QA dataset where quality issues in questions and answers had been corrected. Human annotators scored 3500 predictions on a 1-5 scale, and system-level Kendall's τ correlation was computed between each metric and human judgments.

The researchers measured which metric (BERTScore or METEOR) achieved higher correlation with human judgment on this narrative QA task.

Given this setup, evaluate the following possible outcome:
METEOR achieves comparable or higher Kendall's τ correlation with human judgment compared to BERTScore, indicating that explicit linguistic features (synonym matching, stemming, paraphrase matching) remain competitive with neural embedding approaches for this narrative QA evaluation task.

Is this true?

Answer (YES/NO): YES